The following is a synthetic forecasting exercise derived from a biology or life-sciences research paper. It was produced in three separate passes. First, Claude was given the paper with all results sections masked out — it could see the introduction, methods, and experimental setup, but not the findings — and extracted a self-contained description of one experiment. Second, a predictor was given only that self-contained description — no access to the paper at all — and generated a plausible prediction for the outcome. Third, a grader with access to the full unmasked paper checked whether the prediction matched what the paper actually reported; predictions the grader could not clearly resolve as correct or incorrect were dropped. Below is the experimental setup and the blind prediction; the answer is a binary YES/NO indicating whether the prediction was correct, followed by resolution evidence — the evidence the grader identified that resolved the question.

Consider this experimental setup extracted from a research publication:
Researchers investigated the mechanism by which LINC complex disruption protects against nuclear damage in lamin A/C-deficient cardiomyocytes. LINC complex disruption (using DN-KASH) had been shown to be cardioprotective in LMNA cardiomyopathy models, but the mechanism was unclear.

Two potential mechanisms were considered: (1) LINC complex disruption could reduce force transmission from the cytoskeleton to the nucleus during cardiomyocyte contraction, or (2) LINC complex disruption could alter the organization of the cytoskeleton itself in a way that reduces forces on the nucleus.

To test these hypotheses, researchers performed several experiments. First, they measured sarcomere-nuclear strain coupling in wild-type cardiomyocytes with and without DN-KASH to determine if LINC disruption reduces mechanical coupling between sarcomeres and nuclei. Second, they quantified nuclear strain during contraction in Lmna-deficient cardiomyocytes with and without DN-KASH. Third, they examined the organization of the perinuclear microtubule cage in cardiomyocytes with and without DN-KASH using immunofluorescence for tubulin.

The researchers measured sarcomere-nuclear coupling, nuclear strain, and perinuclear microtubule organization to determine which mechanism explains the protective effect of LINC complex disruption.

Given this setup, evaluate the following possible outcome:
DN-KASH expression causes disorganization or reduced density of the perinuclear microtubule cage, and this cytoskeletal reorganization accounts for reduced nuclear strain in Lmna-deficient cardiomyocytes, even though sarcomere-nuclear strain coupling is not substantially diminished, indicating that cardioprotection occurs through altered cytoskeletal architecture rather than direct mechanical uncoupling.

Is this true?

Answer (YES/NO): NO